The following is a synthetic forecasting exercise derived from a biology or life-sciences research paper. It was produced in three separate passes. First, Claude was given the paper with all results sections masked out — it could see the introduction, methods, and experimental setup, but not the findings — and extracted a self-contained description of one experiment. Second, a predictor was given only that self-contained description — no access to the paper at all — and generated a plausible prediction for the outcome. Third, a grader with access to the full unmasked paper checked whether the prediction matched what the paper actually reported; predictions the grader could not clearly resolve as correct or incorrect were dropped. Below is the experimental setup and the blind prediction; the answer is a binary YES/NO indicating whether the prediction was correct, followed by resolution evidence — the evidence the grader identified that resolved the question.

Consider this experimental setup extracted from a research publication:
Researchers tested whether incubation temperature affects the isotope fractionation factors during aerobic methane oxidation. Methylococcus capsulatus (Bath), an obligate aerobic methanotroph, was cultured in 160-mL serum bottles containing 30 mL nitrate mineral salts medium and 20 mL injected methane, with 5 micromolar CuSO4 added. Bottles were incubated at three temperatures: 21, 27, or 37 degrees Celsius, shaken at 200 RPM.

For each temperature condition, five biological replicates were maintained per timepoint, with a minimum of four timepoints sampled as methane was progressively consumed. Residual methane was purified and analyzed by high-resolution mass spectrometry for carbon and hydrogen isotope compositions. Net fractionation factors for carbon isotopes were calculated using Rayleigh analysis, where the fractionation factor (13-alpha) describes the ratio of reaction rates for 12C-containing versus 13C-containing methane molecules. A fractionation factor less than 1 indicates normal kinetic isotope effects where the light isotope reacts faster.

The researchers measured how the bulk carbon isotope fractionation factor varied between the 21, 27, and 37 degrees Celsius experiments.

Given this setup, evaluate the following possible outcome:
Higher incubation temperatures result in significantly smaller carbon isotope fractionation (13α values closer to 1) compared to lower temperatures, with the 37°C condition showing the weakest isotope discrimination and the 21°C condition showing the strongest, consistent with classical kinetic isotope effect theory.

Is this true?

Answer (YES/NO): NO